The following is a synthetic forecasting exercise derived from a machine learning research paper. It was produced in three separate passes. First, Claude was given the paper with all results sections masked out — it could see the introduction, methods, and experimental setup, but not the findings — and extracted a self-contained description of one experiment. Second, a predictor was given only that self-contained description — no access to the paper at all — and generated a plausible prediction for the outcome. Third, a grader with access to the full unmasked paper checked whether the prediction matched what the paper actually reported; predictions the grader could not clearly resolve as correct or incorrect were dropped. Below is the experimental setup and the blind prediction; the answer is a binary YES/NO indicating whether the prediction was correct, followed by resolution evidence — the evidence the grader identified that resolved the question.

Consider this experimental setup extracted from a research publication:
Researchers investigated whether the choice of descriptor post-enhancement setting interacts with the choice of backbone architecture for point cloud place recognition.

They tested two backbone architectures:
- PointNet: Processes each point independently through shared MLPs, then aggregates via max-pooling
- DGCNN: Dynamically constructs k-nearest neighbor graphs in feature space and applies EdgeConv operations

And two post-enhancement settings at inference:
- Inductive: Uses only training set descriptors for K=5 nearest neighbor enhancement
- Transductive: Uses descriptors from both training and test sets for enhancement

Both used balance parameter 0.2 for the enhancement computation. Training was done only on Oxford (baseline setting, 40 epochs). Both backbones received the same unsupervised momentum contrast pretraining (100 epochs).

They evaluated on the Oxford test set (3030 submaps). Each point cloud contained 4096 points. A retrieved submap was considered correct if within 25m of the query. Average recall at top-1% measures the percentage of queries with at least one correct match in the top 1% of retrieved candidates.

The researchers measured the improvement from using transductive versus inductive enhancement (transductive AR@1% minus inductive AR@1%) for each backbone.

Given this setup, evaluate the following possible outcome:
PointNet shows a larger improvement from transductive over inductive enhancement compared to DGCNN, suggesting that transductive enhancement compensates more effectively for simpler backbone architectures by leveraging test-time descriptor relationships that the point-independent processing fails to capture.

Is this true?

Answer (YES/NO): YES